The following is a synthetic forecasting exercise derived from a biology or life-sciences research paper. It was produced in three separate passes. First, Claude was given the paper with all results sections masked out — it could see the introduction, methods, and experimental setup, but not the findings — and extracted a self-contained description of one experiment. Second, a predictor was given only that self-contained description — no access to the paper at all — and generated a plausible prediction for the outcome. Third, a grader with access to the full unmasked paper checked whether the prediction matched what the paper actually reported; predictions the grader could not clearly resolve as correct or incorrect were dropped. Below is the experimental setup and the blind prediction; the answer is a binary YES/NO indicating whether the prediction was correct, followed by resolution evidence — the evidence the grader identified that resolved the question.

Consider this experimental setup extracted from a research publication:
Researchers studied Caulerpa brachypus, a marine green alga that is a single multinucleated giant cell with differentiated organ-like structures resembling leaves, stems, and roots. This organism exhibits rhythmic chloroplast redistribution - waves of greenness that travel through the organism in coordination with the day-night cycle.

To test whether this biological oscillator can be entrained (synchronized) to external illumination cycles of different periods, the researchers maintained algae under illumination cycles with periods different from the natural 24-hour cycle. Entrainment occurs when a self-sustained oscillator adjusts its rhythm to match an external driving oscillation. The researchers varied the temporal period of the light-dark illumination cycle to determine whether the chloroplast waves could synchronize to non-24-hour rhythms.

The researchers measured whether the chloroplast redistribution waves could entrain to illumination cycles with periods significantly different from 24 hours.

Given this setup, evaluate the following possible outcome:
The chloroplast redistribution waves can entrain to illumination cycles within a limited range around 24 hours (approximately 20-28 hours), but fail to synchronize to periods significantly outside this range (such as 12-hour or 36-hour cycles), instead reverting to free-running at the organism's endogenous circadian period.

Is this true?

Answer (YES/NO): NO